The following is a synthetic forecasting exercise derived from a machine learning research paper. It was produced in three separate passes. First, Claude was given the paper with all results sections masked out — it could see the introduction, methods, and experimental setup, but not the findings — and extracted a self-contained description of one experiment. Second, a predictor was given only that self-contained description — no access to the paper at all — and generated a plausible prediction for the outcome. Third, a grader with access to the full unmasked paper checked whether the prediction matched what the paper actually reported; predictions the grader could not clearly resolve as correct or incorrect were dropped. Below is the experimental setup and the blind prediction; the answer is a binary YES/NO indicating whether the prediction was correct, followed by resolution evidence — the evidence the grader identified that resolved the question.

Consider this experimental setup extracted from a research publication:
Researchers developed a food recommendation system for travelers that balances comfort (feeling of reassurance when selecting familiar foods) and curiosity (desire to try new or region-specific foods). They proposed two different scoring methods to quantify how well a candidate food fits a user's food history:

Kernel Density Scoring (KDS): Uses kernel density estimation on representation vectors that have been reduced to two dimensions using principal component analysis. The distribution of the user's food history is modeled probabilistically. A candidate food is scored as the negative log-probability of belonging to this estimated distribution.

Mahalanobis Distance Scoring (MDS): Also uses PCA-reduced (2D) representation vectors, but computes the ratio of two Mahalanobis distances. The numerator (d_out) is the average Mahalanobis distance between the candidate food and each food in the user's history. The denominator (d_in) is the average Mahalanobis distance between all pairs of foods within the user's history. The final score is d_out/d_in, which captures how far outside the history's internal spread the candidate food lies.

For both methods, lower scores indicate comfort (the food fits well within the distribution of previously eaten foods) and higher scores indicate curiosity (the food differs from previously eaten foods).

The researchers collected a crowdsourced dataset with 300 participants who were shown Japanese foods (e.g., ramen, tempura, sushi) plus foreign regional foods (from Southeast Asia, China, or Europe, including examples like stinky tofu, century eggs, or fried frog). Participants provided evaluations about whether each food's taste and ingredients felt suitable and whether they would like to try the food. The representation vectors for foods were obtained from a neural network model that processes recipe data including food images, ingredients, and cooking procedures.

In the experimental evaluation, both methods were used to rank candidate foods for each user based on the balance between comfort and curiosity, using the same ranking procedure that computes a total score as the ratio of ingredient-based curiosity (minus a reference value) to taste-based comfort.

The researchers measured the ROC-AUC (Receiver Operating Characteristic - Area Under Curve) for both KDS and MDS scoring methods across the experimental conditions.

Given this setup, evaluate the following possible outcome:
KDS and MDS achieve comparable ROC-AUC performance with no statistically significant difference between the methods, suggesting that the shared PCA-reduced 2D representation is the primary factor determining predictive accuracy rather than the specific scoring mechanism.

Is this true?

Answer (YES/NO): NO